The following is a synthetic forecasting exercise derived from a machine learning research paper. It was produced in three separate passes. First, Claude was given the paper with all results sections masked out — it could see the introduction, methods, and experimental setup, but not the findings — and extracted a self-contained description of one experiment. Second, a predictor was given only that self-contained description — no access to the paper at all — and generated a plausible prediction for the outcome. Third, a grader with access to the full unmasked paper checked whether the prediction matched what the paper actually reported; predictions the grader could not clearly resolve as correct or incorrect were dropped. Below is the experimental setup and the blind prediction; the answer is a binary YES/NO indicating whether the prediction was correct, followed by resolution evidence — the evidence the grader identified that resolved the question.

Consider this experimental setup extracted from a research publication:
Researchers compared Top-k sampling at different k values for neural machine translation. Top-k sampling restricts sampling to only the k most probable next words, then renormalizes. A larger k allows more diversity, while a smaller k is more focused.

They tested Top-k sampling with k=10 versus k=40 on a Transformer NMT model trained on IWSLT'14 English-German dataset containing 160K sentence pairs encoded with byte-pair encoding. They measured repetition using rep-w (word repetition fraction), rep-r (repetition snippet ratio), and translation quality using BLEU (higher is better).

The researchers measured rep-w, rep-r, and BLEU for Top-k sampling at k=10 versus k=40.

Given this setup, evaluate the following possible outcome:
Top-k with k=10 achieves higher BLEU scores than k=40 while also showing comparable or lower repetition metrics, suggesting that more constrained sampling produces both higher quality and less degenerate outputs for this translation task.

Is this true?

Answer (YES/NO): NO